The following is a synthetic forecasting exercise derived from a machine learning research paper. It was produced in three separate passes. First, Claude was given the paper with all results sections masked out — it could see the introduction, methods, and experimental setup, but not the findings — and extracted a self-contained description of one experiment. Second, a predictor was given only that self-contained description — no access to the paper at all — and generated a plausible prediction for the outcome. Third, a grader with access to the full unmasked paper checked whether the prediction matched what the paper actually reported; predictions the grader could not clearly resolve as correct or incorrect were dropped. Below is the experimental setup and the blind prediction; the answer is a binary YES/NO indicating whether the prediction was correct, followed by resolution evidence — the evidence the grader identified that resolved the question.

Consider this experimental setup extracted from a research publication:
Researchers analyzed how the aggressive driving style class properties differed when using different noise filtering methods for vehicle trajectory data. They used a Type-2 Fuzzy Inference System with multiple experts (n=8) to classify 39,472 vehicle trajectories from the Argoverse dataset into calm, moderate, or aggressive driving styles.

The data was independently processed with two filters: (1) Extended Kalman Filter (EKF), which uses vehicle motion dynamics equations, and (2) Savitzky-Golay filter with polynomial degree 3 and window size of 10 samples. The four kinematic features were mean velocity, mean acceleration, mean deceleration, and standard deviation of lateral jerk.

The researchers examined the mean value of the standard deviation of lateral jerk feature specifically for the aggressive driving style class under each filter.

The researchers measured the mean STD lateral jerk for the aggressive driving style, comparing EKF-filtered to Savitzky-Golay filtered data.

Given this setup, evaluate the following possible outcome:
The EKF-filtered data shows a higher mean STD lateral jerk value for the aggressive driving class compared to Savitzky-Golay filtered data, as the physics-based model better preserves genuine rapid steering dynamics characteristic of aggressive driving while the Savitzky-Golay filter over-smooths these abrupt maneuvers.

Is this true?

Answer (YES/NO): YES